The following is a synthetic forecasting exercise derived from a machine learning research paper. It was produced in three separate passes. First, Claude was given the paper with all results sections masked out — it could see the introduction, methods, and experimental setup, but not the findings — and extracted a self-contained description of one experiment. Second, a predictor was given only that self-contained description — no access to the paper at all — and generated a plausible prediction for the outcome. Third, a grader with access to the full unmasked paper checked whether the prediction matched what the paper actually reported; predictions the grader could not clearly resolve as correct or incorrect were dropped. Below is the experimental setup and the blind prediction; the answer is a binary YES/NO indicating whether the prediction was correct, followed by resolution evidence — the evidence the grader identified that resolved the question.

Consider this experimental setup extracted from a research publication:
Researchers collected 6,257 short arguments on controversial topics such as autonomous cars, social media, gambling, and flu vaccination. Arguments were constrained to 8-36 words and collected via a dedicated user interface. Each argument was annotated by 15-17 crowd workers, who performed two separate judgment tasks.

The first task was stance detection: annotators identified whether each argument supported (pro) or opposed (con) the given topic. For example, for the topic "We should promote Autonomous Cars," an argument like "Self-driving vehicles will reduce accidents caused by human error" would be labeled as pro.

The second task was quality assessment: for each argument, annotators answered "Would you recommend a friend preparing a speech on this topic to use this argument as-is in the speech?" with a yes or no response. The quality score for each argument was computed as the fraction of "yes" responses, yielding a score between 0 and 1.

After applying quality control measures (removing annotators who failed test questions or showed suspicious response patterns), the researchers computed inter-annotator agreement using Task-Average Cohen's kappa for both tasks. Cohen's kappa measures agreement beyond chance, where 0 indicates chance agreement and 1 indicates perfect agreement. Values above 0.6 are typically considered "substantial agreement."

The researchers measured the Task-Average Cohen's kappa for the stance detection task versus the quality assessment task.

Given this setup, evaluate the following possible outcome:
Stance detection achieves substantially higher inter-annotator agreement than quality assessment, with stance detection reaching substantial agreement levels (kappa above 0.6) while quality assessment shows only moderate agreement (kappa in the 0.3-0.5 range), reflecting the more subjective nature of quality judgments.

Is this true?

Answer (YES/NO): NO